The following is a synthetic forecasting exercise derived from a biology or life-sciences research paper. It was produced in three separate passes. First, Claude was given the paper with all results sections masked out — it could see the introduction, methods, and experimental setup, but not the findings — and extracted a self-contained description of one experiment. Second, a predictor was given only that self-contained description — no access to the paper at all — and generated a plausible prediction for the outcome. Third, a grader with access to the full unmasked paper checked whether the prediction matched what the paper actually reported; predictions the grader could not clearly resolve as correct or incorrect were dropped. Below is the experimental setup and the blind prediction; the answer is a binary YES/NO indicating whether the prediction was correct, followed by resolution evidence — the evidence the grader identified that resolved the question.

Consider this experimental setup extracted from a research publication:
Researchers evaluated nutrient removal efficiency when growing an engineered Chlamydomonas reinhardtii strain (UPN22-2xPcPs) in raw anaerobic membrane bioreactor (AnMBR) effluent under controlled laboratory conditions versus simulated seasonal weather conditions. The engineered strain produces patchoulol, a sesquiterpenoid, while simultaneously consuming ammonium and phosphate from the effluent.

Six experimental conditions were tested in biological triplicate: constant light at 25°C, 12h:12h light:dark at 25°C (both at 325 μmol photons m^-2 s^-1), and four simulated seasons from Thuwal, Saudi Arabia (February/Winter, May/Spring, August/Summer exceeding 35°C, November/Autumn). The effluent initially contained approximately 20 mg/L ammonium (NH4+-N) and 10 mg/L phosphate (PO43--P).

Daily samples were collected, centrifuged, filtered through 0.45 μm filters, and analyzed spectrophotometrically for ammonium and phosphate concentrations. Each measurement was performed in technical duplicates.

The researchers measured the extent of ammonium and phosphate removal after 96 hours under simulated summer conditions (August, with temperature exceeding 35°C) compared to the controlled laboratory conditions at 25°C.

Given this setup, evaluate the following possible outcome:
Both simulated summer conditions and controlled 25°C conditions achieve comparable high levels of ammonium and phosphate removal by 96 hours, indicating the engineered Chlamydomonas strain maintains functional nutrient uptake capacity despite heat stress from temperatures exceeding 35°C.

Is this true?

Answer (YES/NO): YES